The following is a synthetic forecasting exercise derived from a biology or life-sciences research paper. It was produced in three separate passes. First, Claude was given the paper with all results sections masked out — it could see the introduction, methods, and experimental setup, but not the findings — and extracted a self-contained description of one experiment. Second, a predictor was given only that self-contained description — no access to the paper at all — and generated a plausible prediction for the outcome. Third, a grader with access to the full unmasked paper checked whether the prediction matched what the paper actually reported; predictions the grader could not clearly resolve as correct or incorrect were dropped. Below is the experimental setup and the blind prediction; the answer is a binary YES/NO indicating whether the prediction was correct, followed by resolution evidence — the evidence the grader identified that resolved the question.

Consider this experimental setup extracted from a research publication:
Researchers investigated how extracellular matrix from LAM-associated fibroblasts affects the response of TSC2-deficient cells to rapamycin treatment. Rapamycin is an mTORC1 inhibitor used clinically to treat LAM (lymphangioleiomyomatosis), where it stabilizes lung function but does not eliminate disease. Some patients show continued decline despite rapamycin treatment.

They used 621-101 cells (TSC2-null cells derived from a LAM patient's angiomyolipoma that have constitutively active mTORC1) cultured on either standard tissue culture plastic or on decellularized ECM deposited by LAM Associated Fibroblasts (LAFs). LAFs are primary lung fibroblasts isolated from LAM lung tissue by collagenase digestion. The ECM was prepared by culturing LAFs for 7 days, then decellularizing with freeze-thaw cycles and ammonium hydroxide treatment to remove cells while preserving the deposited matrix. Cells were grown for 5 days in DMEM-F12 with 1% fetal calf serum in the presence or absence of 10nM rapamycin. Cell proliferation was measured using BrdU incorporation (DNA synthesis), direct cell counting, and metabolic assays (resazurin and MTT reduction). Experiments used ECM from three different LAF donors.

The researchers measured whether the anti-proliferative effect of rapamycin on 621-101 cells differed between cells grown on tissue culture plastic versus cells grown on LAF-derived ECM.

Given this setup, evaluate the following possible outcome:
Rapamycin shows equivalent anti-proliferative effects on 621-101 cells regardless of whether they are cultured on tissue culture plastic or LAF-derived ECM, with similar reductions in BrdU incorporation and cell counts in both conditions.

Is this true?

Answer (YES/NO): NO